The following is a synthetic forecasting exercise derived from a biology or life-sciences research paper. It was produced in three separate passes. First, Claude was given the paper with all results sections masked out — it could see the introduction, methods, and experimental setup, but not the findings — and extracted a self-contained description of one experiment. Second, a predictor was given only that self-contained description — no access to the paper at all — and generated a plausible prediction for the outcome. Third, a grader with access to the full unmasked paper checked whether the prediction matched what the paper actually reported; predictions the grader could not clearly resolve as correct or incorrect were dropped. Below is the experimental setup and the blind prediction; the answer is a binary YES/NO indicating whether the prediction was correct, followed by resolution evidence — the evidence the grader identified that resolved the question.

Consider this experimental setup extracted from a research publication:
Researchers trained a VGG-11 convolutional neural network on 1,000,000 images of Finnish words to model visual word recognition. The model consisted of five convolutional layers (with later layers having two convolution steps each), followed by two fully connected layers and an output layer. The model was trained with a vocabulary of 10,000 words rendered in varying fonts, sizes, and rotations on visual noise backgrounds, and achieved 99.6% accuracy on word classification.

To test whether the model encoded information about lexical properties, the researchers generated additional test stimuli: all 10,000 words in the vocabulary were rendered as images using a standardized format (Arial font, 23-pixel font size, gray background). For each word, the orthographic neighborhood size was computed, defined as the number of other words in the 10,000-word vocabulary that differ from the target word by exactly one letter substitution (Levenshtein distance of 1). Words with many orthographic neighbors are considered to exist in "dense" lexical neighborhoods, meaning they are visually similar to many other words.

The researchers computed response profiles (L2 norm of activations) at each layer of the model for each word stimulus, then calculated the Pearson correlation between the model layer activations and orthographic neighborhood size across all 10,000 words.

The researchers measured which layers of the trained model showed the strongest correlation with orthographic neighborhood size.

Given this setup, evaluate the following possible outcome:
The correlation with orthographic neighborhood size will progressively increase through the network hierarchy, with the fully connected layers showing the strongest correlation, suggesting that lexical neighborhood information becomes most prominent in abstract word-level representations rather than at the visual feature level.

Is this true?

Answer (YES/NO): NO